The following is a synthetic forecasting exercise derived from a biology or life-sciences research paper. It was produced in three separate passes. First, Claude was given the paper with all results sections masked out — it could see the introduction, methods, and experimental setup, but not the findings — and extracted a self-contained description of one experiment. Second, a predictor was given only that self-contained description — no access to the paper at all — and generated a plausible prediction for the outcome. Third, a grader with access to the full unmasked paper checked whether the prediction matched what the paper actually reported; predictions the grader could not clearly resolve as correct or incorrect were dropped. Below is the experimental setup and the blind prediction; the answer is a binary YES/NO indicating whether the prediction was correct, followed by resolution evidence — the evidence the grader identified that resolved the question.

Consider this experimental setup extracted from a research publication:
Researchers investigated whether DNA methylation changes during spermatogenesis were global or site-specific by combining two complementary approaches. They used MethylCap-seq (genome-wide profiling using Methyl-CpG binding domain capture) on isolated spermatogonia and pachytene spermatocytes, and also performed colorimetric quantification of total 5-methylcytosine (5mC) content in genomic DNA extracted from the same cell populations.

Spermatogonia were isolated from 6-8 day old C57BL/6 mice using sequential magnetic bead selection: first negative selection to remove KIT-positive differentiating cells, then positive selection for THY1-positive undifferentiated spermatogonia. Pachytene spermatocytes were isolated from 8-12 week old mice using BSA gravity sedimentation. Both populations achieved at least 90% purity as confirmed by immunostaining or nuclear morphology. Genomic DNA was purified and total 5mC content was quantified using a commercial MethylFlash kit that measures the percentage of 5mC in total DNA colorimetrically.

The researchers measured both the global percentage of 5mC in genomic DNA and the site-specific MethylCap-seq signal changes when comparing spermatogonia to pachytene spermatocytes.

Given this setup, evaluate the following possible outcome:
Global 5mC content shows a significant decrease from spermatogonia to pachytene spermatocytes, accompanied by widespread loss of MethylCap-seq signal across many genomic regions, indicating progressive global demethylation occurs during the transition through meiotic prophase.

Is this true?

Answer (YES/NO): NO